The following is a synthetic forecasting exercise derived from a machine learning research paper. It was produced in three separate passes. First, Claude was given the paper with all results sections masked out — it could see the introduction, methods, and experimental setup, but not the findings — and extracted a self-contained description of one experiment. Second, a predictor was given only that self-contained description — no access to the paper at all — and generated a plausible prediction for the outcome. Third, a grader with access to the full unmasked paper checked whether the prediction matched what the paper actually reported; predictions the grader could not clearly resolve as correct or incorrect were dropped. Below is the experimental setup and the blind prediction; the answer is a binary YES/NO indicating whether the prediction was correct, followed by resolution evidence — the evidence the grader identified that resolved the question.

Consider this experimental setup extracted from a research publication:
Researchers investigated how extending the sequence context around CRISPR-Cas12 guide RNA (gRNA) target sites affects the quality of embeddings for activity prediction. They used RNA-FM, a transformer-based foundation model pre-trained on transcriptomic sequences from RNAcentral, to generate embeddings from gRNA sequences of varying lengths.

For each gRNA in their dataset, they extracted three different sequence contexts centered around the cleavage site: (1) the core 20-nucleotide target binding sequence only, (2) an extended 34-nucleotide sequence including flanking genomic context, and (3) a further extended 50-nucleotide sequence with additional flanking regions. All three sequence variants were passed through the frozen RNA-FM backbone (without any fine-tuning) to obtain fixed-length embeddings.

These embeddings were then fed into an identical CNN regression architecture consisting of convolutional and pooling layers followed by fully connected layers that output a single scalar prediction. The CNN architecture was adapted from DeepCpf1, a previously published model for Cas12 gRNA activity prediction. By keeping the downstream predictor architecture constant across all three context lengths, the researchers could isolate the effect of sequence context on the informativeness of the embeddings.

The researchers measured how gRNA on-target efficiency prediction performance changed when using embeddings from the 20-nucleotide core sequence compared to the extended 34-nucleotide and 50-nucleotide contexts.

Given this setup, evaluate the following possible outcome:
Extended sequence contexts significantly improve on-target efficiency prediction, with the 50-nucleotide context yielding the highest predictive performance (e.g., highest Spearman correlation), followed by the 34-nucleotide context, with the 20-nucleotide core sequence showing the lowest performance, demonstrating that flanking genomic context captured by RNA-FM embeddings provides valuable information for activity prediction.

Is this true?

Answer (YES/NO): NO